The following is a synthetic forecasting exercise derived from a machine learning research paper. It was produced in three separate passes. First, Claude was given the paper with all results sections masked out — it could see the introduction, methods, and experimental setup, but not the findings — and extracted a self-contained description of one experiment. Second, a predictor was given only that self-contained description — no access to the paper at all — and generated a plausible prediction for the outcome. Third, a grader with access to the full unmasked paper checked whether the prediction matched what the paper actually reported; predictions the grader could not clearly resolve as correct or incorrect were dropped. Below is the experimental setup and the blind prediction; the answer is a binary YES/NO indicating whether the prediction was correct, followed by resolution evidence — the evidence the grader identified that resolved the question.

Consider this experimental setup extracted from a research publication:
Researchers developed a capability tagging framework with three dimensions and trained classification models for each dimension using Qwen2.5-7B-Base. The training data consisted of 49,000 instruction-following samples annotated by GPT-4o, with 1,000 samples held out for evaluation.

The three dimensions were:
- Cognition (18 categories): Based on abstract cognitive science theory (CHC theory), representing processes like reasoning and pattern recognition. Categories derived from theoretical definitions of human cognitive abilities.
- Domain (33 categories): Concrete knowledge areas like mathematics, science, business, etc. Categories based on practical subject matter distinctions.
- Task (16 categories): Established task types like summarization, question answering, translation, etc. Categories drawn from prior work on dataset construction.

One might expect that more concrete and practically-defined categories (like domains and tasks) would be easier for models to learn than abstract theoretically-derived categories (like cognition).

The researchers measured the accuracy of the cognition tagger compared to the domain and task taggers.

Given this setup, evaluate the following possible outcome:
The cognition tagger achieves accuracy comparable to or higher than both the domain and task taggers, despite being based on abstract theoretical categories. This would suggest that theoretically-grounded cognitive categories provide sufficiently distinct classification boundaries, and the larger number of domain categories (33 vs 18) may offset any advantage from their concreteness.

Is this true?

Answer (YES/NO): YES